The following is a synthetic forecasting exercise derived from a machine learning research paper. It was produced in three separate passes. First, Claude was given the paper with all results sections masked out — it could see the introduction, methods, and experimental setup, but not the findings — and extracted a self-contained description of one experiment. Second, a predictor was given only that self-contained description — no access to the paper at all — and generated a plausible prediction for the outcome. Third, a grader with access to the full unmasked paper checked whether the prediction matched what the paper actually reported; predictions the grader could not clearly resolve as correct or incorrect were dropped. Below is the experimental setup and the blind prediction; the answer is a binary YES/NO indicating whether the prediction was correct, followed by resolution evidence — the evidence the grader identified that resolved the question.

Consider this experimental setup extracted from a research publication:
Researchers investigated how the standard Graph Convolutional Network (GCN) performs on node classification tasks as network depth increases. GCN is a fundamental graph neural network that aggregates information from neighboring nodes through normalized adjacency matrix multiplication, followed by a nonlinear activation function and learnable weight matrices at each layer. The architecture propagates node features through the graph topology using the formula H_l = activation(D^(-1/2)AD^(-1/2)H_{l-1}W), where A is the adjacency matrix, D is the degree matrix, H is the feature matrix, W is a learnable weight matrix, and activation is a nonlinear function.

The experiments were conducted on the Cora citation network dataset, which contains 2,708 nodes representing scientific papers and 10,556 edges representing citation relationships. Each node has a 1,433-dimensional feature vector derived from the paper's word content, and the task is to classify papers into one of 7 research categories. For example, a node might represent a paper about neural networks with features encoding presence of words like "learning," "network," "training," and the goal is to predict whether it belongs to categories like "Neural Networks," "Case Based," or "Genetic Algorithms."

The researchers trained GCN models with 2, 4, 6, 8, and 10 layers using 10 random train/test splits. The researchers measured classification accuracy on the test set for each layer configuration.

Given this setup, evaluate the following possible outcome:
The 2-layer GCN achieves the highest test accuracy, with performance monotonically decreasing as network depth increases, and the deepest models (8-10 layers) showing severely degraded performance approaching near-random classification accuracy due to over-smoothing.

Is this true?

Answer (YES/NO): NO